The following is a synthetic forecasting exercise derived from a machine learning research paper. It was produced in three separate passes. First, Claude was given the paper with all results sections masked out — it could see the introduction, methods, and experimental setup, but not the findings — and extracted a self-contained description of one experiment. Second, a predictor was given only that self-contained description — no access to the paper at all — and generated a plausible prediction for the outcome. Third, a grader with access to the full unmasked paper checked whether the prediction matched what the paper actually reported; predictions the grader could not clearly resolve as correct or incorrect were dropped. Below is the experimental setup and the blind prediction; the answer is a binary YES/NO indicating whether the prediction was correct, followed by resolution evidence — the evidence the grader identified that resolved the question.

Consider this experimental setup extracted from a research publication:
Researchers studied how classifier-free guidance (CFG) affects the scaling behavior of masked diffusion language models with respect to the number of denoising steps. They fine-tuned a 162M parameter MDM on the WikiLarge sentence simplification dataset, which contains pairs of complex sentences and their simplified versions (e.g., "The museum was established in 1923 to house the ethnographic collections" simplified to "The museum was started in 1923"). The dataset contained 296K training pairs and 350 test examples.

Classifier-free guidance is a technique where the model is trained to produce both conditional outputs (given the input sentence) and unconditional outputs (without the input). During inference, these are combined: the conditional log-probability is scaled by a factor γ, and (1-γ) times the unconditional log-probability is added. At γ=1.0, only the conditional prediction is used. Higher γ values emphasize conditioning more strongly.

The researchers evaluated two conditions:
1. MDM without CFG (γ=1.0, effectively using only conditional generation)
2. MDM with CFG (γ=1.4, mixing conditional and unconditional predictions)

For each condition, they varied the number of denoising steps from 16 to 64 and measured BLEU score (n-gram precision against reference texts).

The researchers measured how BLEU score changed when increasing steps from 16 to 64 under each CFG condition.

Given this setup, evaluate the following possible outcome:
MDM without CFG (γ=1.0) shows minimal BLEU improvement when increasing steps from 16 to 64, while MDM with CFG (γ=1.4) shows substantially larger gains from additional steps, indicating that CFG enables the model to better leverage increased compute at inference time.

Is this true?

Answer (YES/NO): NO